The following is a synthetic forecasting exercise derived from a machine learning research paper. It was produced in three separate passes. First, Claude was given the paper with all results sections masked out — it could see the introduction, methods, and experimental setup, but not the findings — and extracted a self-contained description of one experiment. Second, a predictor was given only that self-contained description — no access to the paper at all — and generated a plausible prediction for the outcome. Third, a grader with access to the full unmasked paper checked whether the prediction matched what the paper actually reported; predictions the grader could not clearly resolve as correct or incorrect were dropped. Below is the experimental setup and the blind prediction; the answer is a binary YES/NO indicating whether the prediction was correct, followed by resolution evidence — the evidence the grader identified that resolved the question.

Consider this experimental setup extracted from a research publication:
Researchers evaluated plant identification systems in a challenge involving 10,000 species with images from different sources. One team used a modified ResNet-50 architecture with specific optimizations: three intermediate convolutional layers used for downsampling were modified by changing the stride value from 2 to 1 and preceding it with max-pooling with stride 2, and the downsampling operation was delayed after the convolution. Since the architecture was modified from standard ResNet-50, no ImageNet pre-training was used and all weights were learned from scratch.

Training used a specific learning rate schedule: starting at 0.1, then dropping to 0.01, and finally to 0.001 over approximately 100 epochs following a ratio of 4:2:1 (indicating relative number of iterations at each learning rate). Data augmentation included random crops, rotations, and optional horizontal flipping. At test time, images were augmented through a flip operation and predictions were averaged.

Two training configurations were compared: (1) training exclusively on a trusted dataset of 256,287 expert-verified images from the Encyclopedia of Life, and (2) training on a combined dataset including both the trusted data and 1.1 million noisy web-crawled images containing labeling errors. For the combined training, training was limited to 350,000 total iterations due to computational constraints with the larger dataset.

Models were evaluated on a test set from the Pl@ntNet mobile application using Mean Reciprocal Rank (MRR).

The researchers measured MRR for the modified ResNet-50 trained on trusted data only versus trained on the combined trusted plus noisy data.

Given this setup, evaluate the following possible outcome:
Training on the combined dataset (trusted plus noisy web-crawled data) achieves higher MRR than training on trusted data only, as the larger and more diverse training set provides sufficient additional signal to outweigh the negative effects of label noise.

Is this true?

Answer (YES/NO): YES